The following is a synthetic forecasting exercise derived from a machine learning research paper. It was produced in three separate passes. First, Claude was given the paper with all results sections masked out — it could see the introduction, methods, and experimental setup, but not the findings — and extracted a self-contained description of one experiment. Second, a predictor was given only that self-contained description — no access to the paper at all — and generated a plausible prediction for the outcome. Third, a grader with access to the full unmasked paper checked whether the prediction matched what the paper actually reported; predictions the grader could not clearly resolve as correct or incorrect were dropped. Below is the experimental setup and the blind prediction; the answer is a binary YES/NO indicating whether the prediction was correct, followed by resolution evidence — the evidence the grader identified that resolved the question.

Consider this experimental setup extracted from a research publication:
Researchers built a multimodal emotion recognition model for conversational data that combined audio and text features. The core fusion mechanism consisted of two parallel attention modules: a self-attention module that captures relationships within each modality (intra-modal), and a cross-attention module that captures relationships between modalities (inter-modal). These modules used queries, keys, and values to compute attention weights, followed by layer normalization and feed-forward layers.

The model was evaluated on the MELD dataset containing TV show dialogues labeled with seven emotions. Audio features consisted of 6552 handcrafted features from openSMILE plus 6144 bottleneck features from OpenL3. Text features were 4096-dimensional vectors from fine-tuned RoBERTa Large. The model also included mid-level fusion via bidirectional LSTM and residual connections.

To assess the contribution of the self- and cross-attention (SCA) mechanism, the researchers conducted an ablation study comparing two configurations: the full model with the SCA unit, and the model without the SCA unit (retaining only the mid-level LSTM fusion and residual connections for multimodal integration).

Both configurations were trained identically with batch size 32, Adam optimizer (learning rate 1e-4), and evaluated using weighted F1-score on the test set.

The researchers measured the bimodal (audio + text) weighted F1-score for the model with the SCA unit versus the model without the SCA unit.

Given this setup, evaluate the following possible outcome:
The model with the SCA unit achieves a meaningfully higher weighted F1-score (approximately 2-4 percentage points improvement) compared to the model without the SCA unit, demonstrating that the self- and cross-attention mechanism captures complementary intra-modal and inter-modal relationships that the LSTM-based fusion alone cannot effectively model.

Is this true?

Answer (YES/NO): NO